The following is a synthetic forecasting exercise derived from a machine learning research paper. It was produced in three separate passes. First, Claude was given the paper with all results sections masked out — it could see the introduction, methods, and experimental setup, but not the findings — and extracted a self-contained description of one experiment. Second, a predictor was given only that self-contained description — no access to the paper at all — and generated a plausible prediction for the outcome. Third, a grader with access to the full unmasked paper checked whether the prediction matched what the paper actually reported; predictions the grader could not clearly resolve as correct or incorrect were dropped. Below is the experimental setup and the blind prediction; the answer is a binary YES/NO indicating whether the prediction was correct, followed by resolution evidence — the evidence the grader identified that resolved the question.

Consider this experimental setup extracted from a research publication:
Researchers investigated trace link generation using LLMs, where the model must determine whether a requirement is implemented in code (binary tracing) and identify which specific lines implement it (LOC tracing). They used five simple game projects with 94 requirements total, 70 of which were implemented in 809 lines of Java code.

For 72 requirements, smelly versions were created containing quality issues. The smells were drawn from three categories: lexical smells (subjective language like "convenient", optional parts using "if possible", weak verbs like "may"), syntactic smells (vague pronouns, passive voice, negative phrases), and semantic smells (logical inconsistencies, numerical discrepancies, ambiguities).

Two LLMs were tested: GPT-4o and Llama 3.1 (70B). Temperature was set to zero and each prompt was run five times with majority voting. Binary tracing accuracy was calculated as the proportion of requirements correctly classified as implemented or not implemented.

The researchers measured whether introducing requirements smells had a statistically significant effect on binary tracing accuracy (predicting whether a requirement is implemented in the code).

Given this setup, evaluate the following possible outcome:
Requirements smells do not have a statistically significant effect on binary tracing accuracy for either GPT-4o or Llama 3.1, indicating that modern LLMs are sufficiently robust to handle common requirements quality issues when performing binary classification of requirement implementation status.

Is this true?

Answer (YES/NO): NO